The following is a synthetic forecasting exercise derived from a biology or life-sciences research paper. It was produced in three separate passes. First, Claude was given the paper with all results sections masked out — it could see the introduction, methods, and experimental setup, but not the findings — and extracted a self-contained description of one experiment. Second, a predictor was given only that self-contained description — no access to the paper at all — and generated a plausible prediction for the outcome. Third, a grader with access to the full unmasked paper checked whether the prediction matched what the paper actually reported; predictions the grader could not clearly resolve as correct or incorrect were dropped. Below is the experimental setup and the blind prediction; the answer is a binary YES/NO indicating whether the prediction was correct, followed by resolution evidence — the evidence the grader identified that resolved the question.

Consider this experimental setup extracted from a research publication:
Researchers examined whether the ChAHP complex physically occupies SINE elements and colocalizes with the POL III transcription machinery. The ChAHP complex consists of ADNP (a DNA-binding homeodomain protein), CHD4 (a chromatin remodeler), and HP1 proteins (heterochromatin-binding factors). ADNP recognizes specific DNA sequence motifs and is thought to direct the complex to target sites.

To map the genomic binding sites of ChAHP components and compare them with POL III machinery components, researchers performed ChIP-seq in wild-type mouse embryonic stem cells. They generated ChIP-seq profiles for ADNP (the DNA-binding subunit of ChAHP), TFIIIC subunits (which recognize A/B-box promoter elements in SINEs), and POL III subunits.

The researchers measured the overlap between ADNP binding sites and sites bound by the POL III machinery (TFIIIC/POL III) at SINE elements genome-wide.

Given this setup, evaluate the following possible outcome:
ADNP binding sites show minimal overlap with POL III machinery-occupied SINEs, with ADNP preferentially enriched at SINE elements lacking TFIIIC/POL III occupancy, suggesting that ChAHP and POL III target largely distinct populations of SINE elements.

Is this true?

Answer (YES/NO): NO